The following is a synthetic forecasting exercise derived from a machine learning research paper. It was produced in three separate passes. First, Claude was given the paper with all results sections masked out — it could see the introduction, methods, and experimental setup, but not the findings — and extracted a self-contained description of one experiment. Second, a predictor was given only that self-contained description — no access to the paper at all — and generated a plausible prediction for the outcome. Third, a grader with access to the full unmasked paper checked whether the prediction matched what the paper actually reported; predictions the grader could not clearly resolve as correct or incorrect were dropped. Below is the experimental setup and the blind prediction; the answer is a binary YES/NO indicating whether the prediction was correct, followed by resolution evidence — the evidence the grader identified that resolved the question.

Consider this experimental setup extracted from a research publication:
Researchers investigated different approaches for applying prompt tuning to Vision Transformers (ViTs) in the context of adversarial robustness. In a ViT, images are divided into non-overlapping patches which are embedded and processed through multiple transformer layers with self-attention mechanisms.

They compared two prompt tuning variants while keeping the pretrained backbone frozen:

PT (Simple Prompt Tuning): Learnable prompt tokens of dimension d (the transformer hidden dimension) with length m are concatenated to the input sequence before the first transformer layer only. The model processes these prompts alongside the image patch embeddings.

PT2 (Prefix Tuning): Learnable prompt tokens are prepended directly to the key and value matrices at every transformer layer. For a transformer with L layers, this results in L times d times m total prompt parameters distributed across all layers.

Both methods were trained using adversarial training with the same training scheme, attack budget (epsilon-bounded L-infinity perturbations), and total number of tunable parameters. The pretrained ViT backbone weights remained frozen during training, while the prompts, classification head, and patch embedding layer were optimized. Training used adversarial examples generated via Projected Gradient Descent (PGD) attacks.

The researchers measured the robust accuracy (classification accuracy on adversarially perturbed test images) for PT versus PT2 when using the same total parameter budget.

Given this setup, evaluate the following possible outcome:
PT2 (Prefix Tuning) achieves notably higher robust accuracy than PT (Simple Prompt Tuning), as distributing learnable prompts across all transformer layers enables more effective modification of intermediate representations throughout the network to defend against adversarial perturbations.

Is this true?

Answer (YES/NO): YES